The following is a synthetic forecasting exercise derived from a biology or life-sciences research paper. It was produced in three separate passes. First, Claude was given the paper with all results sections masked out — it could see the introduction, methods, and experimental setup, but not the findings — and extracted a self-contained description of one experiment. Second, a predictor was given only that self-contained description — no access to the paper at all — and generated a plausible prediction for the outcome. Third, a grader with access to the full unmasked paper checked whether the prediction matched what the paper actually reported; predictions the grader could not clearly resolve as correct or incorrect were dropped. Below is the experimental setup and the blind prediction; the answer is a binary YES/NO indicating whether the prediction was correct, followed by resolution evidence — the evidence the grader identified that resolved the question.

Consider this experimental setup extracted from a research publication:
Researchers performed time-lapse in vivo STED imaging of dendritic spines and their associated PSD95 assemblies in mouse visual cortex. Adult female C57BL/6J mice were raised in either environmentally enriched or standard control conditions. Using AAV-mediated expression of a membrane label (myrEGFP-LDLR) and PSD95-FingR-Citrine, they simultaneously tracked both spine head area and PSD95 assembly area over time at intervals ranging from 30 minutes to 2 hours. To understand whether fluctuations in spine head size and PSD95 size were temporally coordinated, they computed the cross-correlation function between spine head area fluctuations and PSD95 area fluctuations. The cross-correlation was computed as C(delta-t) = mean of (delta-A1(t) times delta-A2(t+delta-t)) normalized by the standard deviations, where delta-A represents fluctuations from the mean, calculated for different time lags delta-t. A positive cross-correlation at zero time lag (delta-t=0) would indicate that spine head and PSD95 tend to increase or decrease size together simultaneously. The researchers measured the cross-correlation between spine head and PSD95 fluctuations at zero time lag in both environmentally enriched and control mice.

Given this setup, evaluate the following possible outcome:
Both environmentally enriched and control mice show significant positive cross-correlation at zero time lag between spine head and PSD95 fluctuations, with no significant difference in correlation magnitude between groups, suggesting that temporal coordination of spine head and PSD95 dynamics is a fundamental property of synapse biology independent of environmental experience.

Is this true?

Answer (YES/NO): NO